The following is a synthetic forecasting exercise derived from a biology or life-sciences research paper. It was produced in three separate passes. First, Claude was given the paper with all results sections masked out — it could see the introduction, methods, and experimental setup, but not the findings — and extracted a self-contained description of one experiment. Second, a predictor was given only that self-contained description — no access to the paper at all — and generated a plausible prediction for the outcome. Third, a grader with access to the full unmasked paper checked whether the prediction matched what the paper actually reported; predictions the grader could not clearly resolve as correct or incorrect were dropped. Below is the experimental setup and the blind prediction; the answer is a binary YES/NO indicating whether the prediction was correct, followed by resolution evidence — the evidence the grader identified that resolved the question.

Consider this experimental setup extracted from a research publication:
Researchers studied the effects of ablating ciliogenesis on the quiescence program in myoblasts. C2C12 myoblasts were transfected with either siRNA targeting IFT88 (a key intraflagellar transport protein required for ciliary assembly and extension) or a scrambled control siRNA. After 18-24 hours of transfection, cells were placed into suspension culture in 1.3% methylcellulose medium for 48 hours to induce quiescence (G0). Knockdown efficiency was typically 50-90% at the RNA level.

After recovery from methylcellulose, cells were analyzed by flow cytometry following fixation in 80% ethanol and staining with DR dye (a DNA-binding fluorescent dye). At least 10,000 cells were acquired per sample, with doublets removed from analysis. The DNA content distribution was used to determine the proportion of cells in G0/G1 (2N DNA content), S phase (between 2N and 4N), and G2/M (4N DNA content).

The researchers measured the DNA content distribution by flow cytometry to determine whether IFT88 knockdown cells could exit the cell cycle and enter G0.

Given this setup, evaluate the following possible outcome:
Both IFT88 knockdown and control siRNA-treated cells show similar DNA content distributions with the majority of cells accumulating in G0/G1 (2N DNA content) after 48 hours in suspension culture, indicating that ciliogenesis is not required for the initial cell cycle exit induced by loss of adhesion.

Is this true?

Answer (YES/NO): NO